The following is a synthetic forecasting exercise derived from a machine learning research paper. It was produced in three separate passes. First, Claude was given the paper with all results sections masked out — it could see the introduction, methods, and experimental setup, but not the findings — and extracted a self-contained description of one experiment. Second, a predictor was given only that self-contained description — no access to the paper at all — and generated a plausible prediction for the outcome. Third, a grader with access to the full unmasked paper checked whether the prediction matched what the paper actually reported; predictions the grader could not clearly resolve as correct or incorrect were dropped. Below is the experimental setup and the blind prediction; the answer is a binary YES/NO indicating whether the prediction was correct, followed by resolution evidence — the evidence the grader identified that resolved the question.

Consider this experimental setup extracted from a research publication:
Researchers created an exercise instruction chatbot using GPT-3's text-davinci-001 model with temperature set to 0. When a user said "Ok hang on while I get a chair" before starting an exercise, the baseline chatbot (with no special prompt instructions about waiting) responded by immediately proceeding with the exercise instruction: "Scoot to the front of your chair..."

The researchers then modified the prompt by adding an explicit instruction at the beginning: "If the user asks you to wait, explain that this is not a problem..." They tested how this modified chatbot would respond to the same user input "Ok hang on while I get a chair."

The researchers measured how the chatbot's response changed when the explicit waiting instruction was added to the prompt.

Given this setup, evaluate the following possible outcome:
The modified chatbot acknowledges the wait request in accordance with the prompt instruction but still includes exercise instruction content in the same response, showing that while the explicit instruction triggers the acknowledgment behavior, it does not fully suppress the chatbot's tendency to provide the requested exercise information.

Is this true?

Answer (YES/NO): YES